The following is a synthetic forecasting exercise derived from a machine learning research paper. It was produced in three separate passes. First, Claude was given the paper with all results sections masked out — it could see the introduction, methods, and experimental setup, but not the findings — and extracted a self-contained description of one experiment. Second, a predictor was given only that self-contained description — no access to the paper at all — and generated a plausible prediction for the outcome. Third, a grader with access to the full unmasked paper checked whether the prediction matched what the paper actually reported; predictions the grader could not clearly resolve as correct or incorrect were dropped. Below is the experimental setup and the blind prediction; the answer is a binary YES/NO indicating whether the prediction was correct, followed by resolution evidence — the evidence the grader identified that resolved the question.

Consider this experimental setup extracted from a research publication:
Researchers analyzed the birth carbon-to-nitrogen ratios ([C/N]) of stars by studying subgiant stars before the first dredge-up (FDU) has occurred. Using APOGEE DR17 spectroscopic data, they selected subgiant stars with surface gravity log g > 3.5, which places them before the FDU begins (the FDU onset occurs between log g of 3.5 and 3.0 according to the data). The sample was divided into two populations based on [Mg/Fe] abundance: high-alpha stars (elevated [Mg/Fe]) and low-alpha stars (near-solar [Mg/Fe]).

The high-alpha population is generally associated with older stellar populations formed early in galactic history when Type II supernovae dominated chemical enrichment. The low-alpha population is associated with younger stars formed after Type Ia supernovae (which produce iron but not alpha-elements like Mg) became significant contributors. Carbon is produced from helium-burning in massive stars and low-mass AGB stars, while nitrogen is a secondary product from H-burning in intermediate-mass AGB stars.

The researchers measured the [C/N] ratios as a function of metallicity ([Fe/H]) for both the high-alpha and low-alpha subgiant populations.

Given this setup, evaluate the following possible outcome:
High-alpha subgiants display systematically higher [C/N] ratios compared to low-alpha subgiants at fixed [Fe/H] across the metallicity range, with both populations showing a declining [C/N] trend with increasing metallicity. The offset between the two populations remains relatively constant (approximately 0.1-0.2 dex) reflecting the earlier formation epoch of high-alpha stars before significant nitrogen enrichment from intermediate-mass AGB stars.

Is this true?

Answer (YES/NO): YES